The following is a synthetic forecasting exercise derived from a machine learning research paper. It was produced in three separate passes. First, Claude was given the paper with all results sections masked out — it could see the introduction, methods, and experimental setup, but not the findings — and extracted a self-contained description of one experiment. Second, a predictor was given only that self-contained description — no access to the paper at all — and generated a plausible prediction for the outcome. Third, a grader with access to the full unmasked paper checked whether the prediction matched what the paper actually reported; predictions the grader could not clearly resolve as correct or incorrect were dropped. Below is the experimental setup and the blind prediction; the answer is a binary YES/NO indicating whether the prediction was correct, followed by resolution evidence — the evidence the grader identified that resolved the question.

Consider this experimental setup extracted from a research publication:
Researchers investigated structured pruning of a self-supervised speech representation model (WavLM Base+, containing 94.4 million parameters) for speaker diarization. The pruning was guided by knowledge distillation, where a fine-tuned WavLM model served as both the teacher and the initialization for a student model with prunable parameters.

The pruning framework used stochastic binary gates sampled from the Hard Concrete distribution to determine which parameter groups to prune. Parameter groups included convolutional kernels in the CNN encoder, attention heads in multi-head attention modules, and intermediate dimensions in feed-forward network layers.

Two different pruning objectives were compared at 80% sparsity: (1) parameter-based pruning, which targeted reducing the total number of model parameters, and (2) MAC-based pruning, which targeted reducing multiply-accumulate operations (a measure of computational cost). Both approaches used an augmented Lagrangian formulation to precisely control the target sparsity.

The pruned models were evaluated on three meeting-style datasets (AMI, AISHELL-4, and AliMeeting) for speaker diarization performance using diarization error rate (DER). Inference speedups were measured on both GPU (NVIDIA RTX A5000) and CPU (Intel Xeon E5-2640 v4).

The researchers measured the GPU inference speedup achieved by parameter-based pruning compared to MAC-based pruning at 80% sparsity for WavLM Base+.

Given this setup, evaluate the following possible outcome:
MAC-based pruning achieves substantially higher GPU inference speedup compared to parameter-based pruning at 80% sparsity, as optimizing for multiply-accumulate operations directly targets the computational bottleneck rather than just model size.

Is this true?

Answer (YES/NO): NO